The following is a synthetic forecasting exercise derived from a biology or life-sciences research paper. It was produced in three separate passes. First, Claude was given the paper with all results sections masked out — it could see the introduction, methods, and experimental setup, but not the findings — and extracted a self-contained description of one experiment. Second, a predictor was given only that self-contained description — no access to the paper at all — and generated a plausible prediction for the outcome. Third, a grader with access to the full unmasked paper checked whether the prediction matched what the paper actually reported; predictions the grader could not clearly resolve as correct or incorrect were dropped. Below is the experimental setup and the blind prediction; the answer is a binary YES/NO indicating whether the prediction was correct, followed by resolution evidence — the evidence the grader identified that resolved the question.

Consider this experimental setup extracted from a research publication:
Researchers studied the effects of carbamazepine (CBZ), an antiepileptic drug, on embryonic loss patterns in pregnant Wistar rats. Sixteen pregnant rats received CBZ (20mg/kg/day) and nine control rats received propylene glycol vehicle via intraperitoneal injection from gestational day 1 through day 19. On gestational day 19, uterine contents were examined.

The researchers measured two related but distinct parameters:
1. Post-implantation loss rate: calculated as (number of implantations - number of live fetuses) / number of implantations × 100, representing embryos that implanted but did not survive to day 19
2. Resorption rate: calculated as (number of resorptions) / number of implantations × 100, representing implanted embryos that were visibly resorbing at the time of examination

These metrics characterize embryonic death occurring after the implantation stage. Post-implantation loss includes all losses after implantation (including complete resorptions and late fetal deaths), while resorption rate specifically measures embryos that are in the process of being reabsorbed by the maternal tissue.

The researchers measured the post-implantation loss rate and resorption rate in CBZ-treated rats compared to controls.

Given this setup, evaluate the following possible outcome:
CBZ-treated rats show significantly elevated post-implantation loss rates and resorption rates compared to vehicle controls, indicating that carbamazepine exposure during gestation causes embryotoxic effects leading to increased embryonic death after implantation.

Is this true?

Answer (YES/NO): NO